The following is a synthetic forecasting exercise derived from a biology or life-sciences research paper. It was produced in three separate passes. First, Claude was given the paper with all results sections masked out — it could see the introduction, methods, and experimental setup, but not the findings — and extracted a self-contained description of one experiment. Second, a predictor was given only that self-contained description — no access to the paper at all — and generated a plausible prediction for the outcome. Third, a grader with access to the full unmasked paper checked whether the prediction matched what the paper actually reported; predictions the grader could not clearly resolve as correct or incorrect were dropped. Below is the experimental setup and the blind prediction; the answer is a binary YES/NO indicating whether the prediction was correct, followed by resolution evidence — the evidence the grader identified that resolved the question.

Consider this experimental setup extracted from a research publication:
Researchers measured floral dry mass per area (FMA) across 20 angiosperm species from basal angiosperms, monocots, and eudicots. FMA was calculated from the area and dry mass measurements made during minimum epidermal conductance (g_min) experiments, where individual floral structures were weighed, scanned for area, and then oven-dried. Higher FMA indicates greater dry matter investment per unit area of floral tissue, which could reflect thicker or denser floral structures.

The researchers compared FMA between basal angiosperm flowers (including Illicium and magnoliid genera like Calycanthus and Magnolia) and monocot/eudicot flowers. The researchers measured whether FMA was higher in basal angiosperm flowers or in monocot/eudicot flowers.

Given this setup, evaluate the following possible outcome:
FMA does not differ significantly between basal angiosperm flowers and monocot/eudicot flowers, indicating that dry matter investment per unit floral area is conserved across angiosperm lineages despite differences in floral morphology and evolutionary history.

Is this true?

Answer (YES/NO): NO